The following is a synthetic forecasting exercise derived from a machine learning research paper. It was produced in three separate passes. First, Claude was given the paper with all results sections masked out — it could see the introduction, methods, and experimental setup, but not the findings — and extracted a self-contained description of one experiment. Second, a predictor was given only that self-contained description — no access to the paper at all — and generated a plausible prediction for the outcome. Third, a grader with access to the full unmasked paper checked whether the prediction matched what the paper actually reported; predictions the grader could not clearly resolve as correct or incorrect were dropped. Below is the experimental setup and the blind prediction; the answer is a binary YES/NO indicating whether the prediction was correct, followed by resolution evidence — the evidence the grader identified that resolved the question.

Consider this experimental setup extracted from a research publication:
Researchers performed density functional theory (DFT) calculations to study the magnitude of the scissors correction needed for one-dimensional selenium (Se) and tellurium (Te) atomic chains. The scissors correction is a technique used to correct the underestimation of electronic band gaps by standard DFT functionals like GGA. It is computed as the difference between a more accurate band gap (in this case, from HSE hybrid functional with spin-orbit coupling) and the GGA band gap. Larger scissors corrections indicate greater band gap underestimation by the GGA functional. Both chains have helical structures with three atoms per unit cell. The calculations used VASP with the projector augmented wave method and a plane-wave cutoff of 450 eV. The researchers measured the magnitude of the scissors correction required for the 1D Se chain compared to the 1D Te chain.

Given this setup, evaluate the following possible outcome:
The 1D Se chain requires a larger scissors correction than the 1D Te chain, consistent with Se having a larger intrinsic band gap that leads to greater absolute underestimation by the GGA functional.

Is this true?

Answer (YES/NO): YES